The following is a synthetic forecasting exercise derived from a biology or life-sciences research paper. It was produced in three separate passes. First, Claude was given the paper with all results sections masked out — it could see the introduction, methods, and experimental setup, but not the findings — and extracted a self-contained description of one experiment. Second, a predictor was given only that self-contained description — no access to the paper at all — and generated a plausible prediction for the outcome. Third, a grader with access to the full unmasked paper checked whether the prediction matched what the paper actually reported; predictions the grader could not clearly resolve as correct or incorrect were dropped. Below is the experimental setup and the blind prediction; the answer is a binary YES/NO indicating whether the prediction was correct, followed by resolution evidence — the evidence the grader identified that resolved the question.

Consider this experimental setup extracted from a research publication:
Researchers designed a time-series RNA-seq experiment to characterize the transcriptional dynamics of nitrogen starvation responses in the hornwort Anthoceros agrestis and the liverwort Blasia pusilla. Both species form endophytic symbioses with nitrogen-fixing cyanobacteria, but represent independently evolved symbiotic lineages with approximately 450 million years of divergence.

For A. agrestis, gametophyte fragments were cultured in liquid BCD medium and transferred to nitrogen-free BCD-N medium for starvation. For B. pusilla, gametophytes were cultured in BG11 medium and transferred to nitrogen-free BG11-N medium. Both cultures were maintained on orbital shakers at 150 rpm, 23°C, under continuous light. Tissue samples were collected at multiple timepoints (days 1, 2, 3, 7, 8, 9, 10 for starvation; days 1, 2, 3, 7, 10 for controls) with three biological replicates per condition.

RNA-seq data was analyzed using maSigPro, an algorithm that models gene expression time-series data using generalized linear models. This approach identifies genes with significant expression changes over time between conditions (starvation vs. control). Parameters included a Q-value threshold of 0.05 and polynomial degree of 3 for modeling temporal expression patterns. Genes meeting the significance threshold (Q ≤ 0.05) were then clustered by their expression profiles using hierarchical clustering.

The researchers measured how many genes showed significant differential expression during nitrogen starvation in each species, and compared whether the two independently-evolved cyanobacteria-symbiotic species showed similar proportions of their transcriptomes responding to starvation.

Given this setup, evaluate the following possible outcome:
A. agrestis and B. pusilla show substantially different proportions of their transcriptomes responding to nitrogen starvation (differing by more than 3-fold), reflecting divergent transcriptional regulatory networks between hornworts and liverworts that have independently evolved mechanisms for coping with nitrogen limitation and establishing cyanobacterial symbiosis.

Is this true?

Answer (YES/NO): NO